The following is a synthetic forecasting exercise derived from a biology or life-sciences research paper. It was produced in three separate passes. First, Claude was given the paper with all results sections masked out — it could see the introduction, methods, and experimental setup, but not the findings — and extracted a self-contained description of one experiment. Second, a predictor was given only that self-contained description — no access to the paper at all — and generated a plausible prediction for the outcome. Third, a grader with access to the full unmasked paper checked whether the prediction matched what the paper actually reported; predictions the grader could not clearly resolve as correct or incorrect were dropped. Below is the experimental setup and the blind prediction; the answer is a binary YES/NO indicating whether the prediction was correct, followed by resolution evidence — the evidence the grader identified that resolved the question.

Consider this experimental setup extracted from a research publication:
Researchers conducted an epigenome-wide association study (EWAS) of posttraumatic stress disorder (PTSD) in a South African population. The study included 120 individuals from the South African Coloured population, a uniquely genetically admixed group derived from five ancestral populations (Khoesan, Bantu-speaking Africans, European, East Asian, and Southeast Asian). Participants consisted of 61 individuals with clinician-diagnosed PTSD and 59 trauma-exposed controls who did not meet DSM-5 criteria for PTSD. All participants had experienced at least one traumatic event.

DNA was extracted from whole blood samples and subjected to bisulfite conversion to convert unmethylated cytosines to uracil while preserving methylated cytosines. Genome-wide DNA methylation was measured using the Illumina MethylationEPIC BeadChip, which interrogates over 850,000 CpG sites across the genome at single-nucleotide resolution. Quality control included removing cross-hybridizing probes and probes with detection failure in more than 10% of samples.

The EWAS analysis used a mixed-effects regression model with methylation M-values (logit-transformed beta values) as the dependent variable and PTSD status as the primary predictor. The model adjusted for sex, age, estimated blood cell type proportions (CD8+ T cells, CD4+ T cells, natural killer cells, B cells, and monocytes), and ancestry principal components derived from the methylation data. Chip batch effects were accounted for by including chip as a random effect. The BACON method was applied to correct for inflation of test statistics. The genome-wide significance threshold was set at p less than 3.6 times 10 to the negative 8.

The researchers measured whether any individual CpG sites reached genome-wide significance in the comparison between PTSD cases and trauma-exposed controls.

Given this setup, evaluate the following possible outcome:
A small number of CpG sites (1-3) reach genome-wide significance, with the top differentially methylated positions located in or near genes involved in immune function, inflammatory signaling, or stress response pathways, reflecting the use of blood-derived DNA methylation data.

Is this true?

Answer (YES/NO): NO